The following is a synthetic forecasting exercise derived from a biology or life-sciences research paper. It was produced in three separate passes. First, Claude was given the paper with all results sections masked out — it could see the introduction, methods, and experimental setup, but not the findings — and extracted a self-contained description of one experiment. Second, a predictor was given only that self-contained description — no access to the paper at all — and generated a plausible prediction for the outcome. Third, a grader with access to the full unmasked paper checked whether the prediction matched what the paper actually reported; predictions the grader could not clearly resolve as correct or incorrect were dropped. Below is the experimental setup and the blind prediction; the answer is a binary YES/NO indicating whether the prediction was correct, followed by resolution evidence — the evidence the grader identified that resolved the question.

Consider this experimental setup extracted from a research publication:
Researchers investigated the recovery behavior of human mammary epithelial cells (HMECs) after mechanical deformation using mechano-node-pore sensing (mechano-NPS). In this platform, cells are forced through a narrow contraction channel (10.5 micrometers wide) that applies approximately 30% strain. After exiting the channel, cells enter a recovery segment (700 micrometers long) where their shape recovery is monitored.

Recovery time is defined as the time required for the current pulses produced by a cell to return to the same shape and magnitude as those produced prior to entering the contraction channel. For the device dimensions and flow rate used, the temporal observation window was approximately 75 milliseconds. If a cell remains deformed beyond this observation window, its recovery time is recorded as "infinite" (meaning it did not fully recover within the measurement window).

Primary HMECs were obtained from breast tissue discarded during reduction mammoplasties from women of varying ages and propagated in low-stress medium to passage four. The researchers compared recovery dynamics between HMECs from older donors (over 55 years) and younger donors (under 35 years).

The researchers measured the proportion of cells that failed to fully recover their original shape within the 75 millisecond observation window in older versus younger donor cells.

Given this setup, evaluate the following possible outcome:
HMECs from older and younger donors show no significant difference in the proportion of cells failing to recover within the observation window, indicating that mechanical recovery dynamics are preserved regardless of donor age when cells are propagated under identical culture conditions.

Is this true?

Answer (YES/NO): NO